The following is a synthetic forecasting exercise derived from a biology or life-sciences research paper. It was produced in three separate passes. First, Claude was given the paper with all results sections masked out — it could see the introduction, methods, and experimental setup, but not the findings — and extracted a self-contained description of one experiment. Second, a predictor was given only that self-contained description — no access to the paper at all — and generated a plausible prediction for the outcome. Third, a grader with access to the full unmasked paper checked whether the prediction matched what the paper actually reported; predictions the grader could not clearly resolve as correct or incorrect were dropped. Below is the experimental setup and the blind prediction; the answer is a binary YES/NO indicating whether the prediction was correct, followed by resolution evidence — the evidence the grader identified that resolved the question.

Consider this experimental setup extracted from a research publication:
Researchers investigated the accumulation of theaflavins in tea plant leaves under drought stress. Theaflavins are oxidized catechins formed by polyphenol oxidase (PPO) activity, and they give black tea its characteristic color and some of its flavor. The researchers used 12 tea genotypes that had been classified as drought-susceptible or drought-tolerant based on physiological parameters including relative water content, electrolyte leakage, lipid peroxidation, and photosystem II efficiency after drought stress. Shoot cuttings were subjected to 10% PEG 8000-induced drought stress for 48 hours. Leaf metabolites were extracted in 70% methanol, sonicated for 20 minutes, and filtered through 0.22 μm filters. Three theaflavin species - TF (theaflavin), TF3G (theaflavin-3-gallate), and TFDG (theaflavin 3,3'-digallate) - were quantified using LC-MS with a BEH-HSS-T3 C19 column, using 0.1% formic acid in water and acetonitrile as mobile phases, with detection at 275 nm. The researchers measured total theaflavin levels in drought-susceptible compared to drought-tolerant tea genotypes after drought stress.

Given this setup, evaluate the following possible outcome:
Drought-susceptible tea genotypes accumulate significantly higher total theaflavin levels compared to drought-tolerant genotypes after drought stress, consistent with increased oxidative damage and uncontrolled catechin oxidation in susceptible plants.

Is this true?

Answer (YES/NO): YES